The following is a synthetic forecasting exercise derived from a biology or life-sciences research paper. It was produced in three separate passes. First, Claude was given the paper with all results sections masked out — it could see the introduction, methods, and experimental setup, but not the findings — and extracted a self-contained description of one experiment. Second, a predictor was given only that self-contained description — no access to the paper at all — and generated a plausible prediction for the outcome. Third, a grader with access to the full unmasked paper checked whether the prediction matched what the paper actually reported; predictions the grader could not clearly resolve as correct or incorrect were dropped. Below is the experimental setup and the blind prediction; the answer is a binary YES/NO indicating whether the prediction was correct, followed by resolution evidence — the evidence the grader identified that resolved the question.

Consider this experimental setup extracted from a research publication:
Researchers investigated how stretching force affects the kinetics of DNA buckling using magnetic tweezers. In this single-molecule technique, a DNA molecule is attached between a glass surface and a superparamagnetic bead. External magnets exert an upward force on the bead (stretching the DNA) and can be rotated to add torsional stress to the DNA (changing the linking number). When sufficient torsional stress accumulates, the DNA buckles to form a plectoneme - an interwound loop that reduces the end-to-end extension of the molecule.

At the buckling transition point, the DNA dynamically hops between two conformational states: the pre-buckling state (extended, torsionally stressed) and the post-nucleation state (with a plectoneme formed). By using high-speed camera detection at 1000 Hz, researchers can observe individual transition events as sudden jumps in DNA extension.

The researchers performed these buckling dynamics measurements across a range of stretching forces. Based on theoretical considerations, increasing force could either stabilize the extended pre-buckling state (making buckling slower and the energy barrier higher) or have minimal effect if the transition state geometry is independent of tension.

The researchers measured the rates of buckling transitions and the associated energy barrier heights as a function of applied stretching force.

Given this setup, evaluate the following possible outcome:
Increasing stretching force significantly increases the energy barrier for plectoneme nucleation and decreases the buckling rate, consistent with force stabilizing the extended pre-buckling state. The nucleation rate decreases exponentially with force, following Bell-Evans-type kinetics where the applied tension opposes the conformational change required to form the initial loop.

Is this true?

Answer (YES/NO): YES